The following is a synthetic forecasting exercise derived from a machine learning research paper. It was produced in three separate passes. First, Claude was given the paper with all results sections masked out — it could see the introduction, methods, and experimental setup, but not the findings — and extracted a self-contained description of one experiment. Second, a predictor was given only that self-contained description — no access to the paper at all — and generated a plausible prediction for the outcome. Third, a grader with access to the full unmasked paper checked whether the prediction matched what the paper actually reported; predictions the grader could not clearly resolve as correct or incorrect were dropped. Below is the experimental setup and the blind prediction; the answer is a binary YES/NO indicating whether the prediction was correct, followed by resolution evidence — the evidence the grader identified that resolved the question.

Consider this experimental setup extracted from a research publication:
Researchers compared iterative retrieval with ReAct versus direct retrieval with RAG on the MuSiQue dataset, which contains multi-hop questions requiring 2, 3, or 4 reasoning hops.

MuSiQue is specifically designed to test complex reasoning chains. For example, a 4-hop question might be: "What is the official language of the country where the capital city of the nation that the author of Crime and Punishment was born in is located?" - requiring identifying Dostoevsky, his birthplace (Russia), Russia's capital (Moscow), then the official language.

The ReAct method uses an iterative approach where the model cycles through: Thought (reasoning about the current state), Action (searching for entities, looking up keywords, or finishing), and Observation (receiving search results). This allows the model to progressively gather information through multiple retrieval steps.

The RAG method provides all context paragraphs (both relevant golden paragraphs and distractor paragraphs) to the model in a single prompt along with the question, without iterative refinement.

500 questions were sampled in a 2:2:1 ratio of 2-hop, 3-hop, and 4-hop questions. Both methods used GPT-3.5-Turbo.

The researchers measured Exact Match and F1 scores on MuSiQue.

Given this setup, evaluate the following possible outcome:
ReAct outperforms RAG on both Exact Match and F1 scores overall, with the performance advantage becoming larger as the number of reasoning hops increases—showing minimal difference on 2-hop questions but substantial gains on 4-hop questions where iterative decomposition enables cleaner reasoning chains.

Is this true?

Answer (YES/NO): NO